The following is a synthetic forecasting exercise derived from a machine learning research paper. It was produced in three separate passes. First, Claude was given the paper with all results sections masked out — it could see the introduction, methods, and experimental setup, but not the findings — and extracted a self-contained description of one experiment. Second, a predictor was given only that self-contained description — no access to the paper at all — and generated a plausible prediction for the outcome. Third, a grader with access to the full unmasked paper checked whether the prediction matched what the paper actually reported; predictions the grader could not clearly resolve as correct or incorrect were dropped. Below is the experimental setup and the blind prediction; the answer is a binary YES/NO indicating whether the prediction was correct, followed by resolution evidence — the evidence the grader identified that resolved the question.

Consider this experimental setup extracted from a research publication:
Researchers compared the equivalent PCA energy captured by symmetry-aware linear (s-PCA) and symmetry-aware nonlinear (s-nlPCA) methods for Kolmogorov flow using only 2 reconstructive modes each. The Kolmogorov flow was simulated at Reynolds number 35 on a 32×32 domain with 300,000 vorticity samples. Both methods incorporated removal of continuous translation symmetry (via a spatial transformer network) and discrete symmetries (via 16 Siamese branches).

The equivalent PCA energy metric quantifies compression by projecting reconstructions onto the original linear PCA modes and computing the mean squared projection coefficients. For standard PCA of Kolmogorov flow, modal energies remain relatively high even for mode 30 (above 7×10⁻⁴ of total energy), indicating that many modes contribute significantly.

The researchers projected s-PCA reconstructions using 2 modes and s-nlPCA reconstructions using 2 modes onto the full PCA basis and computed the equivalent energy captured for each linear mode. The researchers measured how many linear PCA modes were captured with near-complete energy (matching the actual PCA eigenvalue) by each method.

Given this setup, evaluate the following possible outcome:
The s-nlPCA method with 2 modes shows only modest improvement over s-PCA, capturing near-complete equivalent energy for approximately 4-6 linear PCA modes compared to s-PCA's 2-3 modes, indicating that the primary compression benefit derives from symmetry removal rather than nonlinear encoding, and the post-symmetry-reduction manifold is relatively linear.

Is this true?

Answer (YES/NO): NO